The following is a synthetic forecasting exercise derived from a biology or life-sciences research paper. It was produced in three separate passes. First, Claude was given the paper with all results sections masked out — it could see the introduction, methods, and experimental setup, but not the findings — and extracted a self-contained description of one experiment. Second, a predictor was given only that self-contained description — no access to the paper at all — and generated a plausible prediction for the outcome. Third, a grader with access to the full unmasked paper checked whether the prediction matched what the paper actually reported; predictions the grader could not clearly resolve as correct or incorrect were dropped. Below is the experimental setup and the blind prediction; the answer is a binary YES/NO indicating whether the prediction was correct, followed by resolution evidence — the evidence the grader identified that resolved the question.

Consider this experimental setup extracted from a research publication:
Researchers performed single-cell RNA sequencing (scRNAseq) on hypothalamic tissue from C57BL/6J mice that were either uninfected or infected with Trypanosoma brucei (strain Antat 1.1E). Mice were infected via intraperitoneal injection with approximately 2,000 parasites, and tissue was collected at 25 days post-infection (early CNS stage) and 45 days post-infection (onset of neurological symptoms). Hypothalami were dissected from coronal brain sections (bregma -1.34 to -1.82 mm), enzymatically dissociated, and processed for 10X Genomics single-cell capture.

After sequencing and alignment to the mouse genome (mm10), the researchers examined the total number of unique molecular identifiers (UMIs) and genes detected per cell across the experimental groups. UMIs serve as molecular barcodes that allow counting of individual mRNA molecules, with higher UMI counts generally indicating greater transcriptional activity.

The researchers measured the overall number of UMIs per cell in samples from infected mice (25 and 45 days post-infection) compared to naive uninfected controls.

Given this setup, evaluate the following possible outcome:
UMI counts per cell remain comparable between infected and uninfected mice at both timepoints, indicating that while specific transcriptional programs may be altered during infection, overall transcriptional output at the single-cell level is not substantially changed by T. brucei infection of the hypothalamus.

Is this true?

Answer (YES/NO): NO